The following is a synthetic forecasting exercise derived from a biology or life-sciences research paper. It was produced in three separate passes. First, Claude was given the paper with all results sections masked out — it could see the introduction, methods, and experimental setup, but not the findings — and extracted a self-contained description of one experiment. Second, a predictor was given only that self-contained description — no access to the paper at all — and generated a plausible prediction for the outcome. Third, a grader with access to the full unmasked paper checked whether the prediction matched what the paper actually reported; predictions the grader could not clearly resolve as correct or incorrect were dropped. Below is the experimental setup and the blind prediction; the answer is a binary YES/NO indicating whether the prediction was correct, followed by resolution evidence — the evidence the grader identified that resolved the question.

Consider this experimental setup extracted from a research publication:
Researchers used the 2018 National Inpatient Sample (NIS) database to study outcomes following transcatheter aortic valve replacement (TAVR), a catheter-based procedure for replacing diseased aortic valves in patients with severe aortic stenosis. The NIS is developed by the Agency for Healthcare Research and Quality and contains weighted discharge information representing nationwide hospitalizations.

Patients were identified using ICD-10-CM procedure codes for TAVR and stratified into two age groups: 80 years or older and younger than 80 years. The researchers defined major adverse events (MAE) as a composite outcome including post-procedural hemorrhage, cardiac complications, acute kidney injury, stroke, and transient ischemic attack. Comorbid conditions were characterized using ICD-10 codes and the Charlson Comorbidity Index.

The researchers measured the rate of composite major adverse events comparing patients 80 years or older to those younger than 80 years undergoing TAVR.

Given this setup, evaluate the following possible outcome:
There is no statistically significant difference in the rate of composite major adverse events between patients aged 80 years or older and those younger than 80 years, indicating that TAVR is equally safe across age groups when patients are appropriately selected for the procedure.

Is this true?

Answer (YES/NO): NO